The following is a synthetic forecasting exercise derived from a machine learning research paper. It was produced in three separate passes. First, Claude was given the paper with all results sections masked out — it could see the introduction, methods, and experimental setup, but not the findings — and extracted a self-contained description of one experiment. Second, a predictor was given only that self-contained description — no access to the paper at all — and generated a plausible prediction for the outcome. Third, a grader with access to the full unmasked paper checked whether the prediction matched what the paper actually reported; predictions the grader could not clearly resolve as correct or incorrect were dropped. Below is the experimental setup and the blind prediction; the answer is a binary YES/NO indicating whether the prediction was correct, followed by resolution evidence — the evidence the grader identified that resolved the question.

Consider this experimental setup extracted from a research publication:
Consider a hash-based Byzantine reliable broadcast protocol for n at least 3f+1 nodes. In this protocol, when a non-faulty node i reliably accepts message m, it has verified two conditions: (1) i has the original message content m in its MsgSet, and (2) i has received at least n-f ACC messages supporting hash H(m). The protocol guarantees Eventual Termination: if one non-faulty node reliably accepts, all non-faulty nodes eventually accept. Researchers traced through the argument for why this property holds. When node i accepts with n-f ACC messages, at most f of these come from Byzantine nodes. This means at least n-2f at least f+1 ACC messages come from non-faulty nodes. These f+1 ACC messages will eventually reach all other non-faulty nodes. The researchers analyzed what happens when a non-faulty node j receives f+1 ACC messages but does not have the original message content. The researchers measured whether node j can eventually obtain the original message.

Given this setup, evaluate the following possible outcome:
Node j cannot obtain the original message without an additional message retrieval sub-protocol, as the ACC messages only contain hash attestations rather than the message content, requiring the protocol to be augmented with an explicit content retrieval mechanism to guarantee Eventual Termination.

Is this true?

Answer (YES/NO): NO